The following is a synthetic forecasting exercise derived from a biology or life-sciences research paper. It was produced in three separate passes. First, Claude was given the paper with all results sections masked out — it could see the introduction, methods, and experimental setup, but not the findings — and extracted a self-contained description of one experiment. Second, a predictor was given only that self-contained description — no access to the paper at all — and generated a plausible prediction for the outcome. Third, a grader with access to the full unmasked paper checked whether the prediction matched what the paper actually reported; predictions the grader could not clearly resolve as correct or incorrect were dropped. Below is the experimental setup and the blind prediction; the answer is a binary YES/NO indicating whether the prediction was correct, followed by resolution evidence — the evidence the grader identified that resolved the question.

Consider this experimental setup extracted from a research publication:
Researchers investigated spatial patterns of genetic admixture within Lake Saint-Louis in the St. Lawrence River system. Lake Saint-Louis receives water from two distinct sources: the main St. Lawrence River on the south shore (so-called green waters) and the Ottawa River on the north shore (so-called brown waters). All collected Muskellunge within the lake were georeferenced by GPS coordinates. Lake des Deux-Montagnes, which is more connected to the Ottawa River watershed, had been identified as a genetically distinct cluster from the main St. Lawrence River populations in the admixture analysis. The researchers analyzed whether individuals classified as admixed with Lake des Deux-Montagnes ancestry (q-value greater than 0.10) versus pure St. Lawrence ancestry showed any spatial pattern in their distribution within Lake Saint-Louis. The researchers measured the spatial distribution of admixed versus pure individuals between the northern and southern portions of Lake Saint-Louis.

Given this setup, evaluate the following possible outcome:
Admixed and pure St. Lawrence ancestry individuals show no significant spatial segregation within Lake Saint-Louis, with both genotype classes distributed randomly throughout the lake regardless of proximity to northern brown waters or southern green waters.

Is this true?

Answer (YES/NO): NO